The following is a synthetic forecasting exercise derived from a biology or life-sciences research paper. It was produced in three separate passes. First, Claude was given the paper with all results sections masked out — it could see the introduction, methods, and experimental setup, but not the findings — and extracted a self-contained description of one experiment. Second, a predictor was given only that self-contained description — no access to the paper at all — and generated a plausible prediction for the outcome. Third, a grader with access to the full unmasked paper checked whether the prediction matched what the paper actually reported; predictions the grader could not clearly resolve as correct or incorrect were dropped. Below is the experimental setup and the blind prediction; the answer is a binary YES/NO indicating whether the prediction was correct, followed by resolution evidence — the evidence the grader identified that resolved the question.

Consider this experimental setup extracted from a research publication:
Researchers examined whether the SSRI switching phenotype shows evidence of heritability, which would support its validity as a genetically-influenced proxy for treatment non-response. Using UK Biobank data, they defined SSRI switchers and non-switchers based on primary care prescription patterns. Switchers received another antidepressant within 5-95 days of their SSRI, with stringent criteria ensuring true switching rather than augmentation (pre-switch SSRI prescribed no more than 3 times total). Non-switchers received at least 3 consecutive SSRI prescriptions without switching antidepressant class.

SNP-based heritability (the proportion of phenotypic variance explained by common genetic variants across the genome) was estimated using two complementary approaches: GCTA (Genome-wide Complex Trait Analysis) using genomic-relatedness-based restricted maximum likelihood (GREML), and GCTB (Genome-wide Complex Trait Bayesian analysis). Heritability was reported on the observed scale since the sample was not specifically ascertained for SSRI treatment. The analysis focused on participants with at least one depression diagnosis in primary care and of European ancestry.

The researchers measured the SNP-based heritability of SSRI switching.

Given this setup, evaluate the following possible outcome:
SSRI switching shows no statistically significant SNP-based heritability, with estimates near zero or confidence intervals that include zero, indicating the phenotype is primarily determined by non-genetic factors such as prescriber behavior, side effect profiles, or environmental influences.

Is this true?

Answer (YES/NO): NO